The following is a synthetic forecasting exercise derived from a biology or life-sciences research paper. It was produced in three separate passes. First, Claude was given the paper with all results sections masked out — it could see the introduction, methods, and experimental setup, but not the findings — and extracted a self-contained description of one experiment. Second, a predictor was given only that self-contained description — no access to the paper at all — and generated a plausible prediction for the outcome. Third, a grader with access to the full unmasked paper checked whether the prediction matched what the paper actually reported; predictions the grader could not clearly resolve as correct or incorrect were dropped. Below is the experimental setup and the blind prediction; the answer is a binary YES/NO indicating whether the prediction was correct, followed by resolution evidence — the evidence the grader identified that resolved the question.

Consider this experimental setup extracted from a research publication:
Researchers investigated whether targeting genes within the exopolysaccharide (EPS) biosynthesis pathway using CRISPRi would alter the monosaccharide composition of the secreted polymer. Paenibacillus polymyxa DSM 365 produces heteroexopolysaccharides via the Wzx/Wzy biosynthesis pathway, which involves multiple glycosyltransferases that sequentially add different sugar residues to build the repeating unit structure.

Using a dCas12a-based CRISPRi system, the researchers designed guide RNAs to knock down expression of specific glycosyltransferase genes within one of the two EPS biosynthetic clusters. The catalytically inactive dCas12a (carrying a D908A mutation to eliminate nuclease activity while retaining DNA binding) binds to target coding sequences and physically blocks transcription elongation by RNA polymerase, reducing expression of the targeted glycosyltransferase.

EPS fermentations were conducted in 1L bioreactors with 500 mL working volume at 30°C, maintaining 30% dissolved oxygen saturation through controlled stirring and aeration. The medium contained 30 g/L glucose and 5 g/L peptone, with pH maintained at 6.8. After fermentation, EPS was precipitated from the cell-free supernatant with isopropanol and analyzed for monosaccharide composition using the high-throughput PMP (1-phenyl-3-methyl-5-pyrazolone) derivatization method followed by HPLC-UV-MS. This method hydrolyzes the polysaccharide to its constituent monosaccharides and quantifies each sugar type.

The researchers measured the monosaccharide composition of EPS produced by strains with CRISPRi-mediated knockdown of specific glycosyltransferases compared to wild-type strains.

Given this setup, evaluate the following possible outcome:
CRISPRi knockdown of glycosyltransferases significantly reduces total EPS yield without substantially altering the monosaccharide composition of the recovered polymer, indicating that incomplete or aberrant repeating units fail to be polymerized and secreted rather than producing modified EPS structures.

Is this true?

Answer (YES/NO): NO